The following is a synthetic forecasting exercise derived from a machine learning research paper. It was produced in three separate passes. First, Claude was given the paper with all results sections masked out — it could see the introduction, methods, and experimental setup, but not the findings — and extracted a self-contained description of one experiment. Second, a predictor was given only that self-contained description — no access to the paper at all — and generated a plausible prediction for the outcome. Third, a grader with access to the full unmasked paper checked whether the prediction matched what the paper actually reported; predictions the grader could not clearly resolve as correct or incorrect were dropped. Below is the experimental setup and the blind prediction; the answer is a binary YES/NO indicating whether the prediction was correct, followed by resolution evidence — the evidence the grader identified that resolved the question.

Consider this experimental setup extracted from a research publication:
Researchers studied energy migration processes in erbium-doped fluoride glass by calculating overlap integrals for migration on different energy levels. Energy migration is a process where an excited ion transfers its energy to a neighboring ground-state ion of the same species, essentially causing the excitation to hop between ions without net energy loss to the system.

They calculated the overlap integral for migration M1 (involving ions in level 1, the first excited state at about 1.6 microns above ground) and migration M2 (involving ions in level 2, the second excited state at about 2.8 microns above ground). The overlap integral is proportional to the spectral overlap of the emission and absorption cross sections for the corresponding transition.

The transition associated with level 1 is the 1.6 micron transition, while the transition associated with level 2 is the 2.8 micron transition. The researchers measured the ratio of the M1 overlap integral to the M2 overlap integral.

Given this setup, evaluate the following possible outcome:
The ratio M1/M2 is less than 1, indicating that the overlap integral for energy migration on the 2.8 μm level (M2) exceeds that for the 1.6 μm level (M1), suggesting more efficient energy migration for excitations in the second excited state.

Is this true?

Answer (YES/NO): NO